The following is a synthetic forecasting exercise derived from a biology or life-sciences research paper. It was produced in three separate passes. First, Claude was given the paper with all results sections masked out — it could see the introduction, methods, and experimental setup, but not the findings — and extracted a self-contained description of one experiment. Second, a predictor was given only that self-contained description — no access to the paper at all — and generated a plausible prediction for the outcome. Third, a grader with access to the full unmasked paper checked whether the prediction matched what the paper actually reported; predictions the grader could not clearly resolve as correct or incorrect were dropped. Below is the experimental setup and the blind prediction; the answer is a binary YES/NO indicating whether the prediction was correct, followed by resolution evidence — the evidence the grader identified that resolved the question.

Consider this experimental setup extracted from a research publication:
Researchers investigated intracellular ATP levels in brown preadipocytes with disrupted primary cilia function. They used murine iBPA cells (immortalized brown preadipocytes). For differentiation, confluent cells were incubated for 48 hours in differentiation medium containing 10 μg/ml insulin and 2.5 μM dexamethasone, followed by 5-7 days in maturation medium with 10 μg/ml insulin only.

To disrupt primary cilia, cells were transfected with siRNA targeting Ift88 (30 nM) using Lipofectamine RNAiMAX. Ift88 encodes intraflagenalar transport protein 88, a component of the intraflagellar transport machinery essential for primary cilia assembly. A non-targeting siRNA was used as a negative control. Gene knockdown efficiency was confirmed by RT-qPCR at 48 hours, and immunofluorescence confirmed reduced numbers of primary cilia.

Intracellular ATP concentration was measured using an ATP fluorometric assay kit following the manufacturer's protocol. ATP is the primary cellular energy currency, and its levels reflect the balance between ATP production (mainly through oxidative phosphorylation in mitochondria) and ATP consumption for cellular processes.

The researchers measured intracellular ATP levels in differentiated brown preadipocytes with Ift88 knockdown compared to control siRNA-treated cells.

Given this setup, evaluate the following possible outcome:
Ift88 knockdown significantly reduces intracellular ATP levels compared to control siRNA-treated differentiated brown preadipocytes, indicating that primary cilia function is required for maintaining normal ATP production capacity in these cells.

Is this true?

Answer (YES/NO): YES